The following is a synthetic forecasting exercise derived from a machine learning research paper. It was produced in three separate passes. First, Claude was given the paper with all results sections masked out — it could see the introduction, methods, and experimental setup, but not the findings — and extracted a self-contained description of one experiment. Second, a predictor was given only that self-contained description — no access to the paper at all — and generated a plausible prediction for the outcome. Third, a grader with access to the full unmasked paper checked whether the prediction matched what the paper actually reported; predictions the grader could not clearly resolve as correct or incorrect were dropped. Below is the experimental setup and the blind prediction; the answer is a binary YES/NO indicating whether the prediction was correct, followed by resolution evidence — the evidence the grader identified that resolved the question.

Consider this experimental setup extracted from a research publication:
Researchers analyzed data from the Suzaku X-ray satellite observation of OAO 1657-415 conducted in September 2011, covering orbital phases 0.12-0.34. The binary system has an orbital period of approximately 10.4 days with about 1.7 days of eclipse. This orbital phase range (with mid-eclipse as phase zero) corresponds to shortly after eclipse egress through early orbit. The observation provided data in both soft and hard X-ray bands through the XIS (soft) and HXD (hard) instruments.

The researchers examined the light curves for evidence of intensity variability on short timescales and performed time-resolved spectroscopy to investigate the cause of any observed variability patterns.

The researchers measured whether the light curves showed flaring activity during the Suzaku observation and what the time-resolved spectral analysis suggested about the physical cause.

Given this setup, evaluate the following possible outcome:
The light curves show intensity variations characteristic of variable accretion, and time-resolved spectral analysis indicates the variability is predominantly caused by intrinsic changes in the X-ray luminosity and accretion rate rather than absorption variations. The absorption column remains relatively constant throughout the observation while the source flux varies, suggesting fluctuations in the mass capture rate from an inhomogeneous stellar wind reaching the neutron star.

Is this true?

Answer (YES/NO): NO